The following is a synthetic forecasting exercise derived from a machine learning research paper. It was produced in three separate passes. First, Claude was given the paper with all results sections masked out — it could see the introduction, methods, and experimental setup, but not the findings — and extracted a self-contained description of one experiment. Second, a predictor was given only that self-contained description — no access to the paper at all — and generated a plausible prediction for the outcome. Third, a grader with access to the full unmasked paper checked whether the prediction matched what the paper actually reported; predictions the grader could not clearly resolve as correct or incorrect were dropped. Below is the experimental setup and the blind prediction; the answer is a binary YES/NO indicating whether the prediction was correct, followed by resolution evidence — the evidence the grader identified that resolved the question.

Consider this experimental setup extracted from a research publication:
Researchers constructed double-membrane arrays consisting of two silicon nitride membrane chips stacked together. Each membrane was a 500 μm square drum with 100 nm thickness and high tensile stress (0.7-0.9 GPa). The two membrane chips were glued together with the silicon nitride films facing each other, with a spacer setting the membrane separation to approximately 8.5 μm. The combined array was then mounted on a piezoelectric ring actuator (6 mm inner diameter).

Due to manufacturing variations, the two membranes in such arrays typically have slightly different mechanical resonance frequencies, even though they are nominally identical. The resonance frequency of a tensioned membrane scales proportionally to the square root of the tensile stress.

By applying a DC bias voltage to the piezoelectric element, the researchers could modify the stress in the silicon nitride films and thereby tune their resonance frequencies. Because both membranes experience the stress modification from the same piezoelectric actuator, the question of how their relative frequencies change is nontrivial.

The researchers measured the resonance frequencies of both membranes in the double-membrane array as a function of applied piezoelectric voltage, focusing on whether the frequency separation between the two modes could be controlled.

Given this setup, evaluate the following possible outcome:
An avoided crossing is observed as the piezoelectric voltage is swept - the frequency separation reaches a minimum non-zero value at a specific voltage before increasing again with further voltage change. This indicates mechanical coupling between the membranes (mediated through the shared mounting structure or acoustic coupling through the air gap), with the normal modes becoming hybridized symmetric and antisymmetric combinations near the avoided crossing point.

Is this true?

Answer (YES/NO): NO